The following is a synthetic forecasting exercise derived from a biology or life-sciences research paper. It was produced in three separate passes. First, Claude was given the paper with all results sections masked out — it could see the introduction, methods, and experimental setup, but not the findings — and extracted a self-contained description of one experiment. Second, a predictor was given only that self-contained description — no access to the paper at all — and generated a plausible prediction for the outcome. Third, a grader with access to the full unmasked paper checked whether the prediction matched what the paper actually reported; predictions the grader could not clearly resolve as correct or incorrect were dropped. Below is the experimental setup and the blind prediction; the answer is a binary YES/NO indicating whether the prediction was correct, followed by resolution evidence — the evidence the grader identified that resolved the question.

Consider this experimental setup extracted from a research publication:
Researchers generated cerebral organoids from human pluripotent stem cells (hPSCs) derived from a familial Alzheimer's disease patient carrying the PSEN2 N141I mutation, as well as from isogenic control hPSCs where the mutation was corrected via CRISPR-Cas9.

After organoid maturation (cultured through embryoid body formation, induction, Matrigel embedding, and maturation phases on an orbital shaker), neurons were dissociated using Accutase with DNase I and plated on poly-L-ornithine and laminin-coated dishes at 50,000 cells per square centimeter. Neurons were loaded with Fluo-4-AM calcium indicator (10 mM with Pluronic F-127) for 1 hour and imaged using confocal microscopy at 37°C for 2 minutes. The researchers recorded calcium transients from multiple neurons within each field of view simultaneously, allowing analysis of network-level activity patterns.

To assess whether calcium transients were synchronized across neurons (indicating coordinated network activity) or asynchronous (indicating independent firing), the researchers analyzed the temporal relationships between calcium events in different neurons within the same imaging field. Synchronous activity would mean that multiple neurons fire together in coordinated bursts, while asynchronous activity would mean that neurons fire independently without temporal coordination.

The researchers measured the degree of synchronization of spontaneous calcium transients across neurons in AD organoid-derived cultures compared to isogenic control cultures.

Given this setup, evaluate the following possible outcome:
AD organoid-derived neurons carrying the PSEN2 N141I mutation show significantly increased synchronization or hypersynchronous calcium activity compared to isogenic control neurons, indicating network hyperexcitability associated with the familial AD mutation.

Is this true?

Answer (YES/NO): NO